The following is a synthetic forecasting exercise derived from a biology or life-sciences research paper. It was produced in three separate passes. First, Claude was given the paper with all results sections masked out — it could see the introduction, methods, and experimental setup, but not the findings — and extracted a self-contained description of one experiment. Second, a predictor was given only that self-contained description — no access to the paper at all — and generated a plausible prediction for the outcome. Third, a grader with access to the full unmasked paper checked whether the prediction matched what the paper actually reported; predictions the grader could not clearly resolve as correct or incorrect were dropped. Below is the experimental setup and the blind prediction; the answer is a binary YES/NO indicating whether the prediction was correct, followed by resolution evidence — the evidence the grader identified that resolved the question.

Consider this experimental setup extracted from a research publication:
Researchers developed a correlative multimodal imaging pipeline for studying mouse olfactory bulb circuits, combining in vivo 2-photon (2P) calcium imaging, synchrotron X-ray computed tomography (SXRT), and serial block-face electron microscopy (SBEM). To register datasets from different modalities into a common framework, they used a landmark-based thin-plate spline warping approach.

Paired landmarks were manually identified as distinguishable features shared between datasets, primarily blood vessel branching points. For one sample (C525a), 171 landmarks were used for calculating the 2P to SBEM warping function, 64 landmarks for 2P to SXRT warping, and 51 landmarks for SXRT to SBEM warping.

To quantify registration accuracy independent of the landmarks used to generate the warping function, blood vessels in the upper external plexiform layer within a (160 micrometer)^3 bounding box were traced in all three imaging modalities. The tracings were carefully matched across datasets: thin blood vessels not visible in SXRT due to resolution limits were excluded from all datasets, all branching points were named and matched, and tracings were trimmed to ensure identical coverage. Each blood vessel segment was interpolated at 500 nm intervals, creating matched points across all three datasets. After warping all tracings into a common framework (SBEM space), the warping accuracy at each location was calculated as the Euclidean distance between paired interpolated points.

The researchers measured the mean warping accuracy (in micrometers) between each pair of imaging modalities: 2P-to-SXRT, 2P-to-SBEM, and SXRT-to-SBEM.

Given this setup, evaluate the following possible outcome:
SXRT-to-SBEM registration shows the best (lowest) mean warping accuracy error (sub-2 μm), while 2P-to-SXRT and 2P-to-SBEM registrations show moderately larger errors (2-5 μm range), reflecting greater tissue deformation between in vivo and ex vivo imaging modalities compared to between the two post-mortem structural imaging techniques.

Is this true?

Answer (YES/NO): NO